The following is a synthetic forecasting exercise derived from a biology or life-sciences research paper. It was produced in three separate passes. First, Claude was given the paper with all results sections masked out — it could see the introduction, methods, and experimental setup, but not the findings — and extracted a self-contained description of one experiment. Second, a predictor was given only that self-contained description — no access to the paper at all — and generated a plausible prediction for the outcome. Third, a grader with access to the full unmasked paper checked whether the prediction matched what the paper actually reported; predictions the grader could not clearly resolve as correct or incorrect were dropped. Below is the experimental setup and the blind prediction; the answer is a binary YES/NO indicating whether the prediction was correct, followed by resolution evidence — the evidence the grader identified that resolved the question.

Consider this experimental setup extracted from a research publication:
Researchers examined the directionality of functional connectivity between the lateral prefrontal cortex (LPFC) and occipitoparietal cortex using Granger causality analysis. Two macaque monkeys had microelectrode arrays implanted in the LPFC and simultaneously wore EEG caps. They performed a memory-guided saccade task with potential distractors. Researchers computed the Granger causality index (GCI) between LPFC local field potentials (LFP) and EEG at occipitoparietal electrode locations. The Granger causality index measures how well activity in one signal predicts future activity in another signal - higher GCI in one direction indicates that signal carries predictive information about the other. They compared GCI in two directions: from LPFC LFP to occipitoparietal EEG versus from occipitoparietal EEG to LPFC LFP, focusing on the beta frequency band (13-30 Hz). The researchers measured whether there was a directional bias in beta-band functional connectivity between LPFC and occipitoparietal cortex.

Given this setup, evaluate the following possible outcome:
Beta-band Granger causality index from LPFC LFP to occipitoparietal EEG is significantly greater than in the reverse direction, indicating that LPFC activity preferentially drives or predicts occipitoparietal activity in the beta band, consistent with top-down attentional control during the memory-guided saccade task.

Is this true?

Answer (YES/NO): YES